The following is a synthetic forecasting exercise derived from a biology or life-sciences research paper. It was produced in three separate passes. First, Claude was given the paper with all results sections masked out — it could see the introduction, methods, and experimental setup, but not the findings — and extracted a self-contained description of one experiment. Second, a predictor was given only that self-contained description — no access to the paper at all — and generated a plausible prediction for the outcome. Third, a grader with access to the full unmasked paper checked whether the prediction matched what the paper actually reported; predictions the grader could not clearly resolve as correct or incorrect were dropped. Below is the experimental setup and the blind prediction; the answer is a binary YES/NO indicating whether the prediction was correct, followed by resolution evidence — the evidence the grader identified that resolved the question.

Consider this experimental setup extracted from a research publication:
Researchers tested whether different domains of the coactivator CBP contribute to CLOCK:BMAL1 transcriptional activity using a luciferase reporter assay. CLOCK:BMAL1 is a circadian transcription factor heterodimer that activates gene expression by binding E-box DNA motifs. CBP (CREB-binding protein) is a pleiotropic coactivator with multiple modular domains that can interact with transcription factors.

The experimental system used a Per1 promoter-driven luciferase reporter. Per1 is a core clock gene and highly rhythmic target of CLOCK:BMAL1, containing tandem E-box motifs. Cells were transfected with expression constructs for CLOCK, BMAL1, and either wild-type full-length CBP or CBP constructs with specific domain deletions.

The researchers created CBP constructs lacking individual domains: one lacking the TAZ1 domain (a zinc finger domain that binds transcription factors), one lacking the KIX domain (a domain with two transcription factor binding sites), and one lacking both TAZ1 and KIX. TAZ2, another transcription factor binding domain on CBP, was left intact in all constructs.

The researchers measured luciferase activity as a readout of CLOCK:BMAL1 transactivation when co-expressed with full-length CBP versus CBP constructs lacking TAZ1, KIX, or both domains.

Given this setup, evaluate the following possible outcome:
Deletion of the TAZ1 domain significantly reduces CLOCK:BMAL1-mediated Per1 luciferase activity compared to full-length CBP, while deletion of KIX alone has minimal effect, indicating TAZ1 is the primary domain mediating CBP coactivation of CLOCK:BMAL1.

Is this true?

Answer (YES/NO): NO